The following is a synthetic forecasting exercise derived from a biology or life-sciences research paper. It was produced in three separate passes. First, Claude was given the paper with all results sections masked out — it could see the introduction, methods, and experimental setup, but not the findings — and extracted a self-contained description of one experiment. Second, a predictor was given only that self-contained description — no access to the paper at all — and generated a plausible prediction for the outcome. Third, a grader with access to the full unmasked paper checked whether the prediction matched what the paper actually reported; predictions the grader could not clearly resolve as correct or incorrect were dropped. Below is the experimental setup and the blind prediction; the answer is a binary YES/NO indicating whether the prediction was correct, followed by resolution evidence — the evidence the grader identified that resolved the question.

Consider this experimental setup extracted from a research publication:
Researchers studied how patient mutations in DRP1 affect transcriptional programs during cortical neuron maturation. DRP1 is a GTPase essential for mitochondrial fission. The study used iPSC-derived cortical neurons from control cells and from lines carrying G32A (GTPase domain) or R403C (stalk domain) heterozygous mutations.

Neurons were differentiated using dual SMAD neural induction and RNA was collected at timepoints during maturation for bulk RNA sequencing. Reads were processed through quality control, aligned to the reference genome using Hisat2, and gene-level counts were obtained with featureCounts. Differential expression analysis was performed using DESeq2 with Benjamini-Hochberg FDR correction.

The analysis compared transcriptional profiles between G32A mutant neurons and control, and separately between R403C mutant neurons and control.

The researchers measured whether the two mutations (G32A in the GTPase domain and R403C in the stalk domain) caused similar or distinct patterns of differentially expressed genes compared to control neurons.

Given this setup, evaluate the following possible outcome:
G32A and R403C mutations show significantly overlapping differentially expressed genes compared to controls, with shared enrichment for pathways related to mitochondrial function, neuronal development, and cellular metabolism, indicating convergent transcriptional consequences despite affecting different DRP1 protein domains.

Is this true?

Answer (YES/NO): NO